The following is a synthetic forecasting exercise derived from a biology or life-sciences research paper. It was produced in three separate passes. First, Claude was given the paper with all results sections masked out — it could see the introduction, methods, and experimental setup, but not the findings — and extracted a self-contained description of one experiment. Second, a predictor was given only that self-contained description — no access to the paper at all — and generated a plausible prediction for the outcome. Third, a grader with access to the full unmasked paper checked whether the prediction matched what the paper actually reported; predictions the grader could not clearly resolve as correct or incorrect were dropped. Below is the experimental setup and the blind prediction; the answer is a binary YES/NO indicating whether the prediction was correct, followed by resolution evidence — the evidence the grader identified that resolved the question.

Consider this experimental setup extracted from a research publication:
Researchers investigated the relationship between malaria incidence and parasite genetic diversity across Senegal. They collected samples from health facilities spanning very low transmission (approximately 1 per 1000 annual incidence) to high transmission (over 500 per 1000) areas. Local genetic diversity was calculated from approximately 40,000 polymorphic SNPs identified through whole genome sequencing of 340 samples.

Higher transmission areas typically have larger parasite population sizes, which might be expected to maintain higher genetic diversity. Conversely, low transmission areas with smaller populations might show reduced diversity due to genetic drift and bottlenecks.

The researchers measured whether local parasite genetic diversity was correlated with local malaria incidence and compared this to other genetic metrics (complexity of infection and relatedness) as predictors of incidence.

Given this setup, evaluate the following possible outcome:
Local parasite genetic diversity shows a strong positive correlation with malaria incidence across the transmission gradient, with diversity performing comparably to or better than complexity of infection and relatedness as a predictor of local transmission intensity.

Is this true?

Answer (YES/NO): NO